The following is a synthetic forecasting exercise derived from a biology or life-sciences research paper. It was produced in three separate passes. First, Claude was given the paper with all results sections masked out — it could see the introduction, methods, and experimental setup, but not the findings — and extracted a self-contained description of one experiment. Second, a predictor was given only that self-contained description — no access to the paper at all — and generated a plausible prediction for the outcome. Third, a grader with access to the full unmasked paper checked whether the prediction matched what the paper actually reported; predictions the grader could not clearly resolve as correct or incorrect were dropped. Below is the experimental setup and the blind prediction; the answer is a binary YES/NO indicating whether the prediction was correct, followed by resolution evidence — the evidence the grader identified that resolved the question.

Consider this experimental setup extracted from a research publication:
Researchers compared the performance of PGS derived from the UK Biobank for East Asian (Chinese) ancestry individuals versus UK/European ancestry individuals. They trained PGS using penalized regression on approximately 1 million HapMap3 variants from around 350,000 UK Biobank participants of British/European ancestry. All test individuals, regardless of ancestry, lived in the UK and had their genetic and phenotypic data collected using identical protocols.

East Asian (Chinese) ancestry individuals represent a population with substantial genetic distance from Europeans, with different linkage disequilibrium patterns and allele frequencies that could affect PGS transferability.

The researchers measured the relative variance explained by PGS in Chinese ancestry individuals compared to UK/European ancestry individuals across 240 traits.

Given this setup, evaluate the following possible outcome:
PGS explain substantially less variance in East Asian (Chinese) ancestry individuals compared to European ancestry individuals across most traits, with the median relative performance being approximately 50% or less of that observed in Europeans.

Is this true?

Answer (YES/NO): YES